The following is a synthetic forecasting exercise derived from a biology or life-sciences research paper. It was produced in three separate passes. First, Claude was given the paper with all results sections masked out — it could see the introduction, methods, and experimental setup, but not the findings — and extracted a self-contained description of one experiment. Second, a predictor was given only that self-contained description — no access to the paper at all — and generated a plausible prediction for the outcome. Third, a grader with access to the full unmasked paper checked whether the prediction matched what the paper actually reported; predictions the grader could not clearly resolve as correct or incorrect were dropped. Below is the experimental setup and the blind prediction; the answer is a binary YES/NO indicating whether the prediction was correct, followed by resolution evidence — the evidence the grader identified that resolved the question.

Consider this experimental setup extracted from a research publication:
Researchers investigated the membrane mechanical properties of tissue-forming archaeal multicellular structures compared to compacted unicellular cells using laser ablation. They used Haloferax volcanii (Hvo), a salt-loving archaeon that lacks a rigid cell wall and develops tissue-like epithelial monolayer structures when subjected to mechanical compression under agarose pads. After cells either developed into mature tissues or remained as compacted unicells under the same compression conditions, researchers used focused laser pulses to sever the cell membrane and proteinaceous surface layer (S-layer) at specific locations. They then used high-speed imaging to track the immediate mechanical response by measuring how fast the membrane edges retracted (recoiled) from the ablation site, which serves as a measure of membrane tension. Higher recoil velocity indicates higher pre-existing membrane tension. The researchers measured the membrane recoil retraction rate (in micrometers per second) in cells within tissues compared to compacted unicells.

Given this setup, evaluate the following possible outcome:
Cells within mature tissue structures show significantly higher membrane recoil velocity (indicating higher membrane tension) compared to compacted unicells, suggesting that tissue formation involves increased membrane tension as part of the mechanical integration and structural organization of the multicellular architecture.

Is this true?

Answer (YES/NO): YES